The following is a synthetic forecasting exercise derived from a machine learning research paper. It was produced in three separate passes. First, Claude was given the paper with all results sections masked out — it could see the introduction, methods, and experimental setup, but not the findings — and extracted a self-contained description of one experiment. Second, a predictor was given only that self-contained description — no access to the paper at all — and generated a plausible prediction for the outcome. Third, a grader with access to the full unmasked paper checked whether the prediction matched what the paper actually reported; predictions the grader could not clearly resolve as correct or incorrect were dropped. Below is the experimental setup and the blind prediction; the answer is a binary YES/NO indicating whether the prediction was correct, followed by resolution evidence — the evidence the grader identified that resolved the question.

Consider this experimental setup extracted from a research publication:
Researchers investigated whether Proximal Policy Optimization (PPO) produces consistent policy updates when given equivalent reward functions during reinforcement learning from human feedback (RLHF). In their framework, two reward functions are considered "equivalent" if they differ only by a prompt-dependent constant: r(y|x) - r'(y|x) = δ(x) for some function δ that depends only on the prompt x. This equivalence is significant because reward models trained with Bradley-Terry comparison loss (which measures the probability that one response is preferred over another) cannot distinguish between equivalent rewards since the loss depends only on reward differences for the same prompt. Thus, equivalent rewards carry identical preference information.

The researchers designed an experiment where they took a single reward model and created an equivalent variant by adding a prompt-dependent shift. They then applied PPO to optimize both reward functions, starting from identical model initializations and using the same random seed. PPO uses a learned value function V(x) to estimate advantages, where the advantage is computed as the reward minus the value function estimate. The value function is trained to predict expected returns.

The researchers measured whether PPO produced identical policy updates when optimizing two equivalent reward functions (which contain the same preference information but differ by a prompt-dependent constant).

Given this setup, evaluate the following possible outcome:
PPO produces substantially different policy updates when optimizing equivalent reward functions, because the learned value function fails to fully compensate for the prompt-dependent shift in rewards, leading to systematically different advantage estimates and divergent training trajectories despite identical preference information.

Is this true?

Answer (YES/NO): YES